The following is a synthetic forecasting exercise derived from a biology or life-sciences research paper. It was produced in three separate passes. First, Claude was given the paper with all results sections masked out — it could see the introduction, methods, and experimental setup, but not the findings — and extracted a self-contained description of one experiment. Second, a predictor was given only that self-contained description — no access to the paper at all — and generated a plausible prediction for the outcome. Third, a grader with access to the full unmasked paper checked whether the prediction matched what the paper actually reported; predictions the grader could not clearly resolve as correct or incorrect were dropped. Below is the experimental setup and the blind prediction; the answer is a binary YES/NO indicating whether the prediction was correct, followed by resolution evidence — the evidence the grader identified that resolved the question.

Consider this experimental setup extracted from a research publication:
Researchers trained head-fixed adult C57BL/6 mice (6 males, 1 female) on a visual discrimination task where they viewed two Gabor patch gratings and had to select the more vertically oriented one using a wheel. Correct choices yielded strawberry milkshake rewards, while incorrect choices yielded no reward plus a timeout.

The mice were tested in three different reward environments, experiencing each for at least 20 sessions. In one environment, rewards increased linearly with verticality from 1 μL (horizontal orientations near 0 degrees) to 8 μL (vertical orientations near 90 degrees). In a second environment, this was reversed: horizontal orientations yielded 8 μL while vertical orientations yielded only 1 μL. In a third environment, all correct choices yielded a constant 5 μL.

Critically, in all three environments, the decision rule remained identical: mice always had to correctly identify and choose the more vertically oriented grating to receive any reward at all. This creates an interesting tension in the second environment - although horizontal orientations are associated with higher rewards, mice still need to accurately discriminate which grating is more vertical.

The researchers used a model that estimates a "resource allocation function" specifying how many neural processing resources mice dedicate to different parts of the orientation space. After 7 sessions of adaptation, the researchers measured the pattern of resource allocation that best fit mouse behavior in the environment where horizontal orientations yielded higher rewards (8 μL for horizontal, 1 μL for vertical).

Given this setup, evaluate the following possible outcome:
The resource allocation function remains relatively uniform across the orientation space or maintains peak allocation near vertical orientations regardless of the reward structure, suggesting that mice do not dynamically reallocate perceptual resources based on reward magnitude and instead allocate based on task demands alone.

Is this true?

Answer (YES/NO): NO